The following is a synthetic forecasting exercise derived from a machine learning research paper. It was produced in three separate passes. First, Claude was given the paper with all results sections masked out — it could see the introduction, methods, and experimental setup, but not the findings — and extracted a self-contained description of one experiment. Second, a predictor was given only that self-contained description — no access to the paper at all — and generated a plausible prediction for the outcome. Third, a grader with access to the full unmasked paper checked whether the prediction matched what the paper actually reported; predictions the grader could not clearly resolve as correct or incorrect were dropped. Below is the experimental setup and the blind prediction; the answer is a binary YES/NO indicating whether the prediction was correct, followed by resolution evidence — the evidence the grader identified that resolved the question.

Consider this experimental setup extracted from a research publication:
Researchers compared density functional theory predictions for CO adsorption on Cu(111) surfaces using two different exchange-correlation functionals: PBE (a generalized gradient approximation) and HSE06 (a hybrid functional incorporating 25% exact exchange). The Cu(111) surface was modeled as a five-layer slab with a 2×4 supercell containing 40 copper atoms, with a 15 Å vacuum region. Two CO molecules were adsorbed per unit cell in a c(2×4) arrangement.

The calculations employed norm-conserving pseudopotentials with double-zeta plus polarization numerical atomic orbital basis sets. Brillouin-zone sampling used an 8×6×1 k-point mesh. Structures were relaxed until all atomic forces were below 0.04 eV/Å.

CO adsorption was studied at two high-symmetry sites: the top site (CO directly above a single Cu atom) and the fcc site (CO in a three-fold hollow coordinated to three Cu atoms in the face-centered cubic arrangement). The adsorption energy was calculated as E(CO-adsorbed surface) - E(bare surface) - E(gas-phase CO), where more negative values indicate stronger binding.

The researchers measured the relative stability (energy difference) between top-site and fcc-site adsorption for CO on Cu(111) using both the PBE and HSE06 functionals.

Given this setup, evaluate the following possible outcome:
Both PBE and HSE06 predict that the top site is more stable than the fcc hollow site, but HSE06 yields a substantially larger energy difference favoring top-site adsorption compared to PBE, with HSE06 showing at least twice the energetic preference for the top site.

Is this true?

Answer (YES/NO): NO